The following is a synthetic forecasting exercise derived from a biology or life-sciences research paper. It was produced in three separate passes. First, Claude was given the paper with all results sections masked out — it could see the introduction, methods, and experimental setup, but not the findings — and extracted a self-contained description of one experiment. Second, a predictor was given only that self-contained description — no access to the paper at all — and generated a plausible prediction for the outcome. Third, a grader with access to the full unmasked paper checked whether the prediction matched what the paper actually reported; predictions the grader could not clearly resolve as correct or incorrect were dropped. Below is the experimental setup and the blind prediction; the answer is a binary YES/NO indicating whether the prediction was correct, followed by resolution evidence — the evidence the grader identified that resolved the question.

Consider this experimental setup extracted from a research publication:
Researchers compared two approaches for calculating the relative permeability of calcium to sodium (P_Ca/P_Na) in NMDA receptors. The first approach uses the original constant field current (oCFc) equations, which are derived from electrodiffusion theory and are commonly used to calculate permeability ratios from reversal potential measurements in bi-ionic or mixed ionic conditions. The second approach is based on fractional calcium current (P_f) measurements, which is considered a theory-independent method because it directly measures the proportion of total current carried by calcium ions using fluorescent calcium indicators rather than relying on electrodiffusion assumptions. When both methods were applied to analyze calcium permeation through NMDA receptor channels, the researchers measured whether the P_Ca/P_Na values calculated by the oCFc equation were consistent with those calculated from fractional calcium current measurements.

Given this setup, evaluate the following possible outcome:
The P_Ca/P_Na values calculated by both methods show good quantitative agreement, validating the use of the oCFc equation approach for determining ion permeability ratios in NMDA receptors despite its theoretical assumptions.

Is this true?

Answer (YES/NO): NO